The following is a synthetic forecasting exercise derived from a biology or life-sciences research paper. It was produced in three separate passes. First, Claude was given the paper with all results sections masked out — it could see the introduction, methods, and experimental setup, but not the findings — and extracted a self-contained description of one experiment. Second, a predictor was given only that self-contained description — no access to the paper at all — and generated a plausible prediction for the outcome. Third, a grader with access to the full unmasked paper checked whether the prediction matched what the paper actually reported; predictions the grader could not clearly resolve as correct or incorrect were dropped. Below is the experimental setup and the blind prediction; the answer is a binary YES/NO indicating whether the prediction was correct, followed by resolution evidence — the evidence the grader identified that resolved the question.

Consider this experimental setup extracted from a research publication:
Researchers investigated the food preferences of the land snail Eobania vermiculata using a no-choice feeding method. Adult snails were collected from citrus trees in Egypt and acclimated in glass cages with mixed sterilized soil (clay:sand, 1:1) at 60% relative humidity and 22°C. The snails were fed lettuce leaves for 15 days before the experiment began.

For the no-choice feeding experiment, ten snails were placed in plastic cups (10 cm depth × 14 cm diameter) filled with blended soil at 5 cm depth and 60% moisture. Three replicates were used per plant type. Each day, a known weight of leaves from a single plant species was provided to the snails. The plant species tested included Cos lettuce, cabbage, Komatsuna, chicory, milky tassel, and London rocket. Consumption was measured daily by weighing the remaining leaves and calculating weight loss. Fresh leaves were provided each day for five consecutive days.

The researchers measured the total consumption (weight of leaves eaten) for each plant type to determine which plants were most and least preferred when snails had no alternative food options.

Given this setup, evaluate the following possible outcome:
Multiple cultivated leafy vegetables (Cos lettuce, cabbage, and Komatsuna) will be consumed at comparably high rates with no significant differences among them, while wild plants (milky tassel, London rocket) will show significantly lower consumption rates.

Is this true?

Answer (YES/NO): NO